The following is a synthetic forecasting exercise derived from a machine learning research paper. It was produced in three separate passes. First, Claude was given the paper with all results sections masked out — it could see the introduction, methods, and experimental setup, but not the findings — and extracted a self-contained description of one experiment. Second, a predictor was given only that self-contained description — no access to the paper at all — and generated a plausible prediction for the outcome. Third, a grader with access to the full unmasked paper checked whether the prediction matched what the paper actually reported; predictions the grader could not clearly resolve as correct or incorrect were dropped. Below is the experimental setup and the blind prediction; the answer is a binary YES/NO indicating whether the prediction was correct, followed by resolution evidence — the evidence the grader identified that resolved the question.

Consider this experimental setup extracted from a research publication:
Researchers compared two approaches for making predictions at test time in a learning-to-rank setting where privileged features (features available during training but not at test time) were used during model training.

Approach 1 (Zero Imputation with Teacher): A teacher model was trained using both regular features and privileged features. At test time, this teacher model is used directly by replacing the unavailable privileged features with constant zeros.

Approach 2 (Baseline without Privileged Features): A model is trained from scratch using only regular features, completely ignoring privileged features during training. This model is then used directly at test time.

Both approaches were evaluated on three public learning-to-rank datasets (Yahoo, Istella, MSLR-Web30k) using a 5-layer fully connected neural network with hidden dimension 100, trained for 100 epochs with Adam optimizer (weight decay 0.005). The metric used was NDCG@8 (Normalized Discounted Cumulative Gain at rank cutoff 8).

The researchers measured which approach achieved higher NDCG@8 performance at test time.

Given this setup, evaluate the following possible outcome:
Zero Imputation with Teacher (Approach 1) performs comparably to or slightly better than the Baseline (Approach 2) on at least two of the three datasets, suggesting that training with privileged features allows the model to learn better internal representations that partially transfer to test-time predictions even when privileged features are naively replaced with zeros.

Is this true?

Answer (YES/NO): NO